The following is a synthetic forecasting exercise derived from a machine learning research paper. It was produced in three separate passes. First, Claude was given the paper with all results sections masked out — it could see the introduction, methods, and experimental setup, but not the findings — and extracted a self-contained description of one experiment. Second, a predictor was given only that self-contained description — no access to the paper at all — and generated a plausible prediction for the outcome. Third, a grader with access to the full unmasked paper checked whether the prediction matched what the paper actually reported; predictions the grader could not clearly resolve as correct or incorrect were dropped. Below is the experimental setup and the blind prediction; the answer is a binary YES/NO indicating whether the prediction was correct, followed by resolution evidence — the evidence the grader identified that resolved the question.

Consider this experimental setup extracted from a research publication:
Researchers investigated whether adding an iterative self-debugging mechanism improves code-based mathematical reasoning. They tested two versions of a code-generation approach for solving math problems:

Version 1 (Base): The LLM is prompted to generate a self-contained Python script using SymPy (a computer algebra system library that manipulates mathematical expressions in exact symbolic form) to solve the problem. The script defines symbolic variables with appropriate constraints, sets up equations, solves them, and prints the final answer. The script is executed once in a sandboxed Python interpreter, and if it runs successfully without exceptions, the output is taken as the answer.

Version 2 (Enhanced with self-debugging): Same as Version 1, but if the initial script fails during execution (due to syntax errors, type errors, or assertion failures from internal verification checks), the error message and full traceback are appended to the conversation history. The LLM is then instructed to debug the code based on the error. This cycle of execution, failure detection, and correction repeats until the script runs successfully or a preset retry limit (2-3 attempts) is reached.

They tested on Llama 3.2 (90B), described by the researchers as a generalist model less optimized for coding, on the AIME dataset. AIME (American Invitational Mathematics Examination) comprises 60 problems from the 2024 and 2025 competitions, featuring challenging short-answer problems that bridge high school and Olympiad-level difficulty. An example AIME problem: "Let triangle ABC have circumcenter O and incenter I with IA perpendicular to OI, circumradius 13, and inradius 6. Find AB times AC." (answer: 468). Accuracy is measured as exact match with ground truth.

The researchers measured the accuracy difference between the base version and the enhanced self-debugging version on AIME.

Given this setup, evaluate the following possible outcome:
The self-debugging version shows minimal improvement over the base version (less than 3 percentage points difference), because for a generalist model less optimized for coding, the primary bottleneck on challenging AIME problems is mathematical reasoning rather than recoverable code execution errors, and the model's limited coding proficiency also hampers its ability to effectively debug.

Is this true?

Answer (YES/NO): NO